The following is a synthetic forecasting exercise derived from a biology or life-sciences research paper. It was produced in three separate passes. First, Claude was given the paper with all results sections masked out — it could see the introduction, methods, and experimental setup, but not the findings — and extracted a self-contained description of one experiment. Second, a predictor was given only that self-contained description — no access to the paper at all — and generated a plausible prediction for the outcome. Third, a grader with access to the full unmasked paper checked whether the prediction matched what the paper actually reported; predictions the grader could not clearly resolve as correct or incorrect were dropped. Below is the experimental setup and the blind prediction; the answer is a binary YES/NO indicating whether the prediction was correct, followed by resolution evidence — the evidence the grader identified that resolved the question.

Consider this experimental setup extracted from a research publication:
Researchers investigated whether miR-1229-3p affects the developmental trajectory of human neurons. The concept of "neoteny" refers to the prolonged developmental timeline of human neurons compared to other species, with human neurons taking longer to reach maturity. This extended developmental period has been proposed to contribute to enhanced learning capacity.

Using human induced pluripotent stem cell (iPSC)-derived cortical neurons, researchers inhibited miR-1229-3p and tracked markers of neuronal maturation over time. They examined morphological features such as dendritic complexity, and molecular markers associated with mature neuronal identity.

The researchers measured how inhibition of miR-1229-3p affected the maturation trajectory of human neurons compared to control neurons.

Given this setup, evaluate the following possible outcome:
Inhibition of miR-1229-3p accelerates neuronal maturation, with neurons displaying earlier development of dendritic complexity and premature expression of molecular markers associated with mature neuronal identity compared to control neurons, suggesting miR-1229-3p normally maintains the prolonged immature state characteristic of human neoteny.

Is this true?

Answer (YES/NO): NO